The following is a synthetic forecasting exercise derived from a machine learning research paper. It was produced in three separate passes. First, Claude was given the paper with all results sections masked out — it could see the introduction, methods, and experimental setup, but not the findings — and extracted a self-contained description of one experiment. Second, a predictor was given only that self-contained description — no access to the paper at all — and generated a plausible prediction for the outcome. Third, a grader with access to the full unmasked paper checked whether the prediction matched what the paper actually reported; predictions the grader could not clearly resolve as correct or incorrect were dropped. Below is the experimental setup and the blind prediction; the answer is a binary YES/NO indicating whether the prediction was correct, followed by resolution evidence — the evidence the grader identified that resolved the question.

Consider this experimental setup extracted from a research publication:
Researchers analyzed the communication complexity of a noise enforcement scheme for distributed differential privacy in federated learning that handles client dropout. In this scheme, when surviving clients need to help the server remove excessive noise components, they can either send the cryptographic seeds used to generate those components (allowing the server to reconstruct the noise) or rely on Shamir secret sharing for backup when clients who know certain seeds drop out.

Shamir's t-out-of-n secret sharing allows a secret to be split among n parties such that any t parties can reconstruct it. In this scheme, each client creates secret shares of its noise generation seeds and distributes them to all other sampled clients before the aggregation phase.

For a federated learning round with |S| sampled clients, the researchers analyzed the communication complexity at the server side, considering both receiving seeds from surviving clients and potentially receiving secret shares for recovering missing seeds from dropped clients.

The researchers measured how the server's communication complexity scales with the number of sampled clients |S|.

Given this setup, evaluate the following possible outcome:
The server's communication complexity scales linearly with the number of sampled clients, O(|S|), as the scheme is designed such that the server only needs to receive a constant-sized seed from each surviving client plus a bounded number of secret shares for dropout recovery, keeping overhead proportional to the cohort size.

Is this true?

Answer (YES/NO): NO